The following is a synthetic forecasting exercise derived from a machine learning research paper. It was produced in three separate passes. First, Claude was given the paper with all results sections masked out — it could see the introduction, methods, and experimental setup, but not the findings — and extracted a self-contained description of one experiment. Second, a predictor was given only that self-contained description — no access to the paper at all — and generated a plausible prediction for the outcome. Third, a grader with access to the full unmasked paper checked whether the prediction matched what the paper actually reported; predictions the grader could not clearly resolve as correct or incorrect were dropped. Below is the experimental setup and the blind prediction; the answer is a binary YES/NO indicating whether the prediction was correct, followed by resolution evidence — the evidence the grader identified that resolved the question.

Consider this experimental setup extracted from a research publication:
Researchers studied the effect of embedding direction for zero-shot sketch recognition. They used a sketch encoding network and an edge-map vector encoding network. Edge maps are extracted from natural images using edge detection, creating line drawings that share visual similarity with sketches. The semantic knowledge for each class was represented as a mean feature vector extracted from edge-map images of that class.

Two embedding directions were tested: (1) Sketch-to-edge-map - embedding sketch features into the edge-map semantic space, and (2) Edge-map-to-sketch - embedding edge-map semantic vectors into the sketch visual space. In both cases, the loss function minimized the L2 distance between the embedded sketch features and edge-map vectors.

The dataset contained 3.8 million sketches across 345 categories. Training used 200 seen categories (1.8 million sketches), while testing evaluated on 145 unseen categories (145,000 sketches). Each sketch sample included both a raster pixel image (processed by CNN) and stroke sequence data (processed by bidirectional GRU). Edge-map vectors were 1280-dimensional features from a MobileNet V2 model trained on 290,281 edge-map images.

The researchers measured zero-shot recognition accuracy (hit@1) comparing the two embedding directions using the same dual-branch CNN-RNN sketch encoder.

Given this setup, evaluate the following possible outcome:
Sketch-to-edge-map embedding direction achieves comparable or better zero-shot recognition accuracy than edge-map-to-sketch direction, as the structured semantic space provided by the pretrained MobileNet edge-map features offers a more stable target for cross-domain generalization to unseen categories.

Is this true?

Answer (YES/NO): NO